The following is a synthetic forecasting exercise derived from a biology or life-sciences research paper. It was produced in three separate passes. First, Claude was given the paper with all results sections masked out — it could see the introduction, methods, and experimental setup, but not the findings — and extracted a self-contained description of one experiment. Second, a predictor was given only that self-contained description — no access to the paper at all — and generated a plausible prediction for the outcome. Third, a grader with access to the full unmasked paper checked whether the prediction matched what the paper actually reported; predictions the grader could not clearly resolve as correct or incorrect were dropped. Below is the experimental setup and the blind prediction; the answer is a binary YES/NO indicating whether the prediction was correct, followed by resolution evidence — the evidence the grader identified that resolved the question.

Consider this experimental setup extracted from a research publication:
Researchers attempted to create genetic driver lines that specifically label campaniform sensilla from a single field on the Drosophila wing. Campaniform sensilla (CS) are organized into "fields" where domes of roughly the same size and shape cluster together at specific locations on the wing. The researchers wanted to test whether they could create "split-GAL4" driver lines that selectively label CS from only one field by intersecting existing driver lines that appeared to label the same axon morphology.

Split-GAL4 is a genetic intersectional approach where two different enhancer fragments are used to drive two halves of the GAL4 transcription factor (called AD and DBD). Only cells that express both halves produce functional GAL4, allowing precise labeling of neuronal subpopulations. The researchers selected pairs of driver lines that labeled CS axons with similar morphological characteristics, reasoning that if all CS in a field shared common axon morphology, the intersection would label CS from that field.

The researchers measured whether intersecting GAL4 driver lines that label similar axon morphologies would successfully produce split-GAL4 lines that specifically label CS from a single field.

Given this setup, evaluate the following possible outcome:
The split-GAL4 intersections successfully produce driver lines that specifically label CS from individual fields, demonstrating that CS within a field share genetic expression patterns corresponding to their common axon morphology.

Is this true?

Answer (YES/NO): NO